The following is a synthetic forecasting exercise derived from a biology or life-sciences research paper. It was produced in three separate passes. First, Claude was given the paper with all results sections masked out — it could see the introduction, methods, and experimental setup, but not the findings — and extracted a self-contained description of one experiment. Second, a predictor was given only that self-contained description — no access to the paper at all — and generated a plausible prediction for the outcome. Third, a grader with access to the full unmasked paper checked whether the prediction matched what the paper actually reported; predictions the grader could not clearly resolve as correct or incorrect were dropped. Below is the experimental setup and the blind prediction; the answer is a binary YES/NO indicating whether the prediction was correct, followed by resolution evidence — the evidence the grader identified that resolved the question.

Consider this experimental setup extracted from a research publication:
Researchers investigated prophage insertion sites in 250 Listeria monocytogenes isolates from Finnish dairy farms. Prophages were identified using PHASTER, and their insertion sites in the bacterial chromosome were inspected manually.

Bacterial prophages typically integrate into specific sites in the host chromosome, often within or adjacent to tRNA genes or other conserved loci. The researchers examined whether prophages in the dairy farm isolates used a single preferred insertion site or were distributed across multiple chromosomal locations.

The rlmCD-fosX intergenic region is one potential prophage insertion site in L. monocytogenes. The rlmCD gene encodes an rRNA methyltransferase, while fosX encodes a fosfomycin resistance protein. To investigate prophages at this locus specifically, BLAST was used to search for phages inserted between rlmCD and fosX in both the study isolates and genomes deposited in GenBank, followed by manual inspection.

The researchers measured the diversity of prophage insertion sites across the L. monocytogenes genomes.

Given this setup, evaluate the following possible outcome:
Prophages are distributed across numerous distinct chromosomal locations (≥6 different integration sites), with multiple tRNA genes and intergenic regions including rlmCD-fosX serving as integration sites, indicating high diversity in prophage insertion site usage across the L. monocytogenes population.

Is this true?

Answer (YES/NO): YES